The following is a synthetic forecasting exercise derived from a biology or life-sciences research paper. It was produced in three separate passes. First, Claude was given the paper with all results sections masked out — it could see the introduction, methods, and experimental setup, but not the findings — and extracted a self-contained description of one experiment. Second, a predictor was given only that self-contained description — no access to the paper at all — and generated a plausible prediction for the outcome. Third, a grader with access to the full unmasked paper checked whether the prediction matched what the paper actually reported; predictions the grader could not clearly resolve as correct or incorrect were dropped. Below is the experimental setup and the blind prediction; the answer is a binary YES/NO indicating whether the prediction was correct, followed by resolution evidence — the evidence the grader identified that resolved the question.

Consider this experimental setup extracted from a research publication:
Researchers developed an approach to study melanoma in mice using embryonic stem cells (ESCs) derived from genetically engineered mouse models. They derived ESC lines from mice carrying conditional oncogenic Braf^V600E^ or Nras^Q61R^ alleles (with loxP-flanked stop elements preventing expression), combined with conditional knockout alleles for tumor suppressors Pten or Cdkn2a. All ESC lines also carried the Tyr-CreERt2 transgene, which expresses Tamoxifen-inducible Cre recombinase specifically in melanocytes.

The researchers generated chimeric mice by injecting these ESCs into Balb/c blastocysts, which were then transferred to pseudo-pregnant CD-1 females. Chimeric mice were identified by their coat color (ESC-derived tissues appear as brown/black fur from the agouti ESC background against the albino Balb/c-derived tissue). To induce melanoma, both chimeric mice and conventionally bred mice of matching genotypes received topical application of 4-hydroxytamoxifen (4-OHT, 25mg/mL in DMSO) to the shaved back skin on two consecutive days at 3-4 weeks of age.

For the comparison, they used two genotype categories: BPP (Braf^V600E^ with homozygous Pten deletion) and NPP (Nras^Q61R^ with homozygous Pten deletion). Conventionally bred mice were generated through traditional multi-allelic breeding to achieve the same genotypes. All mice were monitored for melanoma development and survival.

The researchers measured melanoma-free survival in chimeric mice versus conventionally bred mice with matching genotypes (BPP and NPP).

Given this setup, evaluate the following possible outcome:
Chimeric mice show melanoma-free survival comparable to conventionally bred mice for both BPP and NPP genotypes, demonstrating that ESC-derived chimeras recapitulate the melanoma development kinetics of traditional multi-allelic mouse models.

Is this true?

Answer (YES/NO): YES